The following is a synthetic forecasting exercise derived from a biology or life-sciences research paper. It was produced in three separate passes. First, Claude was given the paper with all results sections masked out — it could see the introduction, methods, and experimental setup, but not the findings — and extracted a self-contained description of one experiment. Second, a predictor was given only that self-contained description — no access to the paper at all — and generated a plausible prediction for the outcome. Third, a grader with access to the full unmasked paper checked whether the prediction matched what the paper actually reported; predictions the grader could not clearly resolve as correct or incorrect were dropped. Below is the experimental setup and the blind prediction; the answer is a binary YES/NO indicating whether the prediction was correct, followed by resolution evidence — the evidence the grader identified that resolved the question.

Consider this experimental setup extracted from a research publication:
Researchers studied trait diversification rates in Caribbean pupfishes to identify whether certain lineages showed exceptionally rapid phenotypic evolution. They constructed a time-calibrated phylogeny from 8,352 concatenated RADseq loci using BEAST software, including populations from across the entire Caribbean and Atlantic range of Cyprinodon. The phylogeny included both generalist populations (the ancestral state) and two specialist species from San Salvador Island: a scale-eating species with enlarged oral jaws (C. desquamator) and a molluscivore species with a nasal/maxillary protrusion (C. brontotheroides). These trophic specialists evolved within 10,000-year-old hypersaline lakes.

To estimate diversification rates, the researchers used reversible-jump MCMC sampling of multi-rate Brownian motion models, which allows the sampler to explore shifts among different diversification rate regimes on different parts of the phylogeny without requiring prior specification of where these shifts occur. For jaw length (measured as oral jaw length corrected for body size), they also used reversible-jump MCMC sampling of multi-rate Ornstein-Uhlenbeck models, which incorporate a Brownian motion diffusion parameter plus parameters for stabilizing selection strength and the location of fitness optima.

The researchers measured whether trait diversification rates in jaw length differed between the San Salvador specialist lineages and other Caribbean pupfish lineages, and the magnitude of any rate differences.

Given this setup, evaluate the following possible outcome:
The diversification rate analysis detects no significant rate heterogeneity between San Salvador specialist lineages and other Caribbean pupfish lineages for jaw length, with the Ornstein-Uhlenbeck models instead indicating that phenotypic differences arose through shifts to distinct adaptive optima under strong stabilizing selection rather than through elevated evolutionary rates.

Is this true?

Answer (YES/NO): NO